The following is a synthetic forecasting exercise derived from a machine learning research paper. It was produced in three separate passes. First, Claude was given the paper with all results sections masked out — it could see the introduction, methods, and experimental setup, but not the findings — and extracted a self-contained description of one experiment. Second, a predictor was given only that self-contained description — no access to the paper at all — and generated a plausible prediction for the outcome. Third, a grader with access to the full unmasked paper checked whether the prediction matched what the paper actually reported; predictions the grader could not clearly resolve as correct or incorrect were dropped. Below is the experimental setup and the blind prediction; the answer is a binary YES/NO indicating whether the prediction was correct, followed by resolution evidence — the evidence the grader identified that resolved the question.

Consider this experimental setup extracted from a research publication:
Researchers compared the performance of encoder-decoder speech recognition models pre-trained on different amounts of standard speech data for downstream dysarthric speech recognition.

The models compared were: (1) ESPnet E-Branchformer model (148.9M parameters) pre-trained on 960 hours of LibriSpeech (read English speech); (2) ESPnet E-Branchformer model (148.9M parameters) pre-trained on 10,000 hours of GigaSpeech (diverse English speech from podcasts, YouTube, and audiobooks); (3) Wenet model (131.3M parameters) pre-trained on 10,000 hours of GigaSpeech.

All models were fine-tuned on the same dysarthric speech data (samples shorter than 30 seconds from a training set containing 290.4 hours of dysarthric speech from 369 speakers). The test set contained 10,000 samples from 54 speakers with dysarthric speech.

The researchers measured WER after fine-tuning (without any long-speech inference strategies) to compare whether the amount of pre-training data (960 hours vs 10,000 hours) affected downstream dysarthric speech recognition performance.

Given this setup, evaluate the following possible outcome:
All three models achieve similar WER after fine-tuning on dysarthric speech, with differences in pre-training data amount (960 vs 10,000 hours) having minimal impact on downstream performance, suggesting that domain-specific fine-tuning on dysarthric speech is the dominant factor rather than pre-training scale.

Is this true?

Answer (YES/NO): NO